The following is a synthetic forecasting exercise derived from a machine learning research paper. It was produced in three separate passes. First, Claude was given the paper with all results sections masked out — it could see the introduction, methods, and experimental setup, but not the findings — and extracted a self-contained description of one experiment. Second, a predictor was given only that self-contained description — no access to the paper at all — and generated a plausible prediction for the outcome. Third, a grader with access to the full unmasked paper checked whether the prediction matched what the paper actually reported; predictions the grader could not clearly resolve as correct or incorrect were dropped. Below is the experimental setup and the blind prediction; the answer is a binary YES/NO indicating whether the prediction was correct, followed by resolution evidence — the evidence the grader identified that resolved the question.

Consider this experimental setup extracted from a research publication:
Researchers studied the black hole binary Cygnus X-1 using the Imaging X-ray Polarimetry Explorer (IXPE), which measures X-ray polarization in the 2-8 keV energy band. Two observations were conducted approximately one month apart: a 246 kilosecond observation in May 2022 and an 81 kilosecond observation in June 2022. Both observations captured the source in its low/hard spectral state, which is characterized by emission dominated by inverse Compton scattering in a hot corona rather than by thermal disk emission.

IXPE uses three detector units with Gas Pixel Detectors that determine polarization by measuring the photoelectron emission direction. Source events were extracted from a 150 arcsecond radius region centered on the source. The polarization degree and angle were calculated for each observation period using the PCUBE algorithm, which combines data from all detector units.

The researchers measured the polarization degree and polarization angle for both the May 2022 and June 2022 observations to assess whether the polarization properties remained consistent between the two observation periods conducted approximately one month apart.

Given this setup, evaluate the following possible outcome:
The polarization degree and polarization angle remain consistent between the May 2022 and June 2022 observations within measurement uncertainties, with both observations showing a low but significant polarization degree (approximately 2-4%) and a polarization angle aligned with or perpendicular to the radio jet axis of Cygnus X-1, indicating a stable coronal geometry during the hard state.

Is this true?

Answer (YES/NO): YES